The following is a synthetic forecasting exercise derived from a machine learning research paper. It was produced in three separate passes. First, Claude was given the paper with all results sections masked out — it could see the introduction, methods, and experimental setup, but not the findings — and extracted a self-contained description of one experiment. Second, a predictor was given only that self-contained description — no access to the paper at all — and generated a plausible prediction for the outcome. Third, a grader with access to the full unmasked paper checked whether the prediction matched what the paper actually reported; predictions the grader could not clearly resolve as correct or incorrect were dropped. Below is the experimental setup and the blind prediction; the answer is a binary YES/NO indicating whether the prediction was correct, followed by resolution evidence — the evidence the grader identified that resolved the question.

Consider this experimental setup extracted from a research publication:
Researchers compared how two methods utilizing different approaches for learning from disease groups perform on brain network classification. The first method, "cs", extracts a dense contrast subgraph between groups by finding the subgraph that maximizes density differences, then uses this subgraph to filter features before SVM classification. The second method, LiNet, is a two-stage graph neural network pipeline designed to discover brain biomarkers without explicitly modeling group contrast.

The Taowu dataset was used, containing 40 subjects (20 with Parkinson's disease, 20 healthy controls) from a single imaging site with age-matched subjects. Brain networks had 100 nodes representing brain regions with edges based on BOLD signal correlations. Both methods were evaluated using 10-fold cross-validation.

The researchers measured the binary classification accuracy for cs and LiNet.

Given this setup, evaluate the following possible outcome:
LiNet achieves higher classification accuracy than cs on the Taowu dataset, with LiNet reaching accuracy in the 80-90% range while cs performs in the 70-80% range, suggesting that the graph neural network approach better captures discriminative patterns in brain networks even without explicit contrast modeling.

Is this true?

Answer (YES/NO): NO